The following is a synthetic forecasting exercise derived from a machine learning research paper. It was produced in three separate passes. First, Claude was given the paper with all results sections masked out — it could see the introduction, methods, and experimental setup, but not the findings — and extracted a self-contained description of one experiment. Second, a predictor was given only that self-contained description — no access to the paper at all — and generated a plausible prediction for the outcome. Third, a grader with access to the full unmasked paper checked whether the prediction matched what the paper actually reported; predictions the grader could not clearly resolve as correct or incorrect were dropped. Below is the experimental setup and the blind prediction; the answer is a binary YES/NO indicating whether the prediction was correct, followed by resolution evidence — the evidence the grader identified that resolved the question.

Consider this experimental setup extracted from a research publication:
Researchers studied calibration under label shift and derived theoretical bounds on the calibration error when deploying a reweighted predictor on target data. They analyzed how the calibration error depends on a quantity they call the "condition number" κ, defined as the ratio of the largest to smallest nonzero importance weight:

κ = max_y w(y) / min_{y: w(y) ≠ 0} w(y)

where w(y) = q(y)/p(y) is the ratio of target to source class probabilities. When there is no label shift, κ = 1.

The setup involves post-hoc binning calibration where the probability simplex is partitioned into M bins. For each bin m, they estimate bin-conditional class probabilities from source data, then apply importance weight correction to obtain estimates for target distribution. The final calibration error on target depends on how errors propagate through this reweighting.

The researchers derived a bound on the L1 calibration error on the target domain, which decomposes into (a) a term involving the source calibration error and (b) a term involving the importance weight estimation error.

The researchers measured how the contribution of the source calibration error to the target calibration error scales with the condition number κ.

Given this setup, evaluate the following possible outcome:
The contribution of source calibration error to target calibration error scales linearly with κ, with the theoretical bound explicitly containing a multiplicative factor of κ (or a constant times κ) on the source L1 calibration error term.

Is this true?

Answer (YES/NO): YES